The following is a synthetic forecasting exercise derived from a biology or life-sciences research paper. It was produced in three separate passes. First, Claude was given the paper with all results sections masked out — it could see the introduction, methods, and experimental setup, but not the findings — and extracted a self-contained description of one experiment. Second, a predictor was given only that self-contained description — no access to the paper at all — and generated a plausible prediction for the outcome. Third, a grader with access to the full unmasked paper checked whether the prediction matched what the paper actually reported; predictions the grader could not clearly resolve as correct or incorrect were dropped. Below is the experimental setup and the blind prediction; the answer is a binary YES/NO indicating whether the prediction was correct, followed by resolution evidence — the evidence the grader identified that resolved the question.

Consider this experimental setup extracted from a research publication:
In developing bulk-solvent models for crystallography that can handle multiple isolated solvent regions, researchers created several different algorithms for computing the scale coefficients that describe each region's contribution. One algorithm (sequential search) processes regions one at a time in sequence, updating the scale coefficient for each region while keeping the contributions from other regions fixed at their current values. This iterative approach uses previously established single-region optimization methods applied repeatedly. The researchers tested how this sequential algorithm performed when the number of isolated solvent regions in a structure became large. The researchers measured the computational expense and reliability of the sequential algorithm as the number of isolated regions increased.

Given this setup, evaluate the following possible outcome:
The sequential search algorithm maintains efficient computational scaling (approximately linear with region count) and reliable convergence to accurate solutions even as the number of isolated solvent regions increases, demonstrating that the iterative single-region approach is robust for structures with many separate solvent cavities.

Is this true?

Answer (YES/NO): NO